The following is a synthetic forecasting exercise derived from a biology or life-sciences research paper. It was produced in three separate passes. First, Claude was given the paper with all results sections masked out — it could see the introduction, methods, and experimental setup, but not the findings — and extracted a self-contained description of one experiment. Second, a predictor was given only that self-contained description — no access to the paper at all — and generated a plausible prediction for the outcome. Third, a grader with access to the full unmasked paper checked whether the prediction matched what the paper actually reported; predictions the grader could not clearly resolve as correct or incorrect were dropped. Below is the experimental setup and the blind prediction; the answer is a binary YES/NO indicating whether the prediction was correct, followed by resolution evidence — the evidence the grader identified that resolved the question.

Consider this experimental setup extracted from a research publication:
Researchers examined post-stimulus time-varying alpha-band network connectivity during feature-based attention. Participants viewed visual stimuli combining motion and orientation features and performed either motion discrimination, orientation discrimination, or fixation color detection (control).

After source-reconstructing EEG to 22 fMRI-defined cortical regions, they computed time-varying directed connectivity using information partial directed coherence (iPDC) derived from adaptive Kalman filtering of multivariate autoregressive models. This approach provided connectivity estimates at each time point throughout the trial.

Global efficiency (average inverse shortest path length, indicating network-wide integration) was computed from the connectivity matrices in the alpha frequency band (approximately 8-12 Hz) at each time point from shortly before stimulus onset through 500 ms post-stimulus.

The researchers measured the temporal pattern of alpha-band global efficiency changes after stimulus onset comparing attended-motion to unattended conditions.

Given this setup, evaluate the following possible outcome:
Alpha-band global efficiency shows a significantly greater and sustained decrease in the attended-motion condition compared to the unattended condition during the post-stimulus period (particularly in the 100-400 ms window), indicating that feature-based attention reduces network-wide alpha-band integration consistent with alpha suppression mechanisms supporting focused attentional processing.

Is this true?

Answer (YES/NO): YES